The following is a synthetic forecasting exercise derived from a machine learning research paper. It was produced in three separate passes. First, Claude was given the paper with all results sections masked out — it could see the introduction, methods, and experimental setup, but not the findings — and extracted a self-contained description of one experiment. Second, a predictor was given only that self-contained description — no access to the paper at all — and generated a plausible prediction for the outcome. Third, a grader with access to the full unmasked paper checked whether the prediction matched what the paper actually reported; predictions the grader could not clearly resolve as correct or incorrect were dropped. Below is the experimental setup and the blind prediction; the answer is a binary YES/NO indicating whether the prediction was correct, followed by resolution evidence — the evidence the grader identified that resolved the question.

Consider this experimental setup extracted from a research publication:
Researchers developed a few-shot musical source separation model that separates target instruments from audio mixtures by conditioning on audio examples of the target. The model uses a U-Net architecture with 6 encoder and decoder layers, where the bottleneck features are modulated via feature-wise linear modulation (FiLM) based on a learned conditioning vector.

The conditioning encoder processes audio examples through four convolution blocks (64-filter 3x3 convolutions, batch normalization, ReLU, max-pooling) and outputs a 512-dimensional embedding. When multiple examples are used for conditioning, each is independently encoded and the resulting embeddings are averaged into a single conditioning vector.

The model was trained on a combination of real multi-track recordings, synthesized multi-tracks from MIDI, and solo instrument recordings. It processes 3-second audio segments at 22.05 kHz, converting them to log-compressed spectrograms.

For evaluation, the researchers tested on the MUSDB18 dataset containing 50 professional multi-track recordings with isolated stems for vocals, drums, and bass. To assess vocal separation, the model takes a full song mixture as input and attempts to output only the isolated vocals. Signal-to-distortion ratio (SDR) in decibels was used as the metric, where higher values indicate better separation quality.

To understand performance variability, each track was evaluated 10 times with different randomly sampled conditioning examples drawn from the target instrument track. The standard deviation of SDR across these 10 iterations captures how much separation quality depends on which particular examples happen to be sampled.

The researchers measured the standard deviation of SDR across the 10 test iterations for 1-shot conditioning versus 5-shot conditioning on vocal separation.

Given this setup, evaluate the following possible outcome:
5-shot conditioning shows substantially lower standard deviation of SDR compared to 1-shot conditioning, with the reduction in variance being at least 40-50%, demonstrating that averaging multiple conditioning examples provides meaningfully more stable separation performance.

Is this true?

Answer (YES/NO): YES